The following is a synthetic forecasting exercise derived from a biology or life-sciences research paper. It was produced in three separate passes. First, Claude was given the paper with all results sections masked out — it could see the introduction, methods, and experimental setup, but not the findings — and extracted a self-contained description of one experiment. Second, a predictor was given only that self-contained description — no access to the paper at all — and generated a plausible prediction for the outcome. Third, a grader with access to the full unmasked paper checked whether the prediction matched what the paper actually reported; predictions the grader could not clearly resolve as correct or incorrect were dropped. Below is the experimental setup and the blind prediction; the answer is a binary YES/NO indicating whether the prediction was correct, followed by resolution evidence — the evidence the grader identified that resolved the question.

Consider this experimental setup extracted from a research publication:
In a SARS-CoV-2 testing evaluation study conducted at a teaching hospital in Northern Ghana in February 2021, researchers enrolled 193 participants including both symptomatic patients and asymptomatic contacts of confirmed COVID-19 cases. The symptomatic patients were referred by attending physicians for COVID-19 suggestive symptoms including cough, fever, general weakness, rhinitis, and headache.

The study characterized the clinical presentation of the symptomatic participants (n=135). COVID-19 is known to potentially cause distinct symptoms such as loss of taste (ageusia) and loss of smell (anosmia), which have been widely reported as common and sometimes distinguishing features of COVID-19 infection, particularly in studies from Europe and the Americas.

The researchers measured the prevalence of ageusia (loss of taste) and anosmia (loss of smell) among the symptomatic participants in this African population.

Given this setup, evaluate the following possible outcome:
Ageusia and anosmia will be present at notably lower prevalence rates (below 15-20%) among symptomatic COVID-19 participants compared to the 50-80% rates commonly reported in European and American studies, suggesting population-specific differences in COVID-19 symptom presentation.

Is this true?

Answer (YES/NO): YES